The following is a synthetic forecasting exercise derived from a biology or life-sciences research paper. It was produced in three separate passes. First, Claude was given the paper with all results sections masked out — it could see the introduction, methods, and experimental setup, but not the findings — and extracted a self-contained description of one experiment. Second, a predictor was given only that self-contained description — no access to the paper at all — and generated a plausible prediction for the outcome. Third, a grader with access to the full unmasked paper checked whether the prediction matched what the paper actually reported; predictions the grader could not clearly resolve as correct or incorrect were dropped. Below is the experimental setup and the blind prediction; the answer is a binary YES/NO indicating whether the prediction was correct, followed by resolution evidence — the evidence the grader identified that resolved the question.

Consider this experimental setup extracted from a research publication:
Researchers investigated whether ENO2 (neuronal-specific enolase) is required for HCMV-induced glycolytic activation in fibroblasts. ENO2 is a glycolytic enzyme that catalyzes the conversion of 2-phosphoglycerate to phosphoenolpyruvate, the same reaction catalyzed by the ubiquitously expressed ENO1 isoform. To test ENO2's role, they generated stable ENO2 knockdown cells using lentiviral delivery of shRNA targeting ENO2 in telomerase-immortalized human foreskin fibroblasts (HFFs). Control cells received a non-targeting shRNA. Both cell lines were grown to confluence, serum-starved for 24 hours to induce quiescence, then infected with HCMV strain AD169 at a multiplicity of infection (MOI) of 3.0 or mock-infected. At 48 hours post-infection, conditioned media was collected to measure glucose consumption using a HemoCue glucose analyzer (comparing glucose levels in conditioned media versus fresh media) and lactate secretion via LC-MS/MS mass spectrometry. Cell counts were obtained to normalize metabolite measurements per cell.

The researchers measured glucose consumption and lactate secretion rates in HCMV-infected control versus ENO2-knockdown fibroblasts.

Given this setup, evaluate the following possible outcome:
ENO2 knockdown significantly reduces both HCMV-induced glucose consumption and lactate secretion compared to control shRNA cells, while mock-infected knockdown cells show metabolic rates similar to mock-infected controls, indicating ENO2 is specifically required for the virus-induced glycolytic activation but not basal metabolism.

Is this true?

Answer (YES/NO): YES